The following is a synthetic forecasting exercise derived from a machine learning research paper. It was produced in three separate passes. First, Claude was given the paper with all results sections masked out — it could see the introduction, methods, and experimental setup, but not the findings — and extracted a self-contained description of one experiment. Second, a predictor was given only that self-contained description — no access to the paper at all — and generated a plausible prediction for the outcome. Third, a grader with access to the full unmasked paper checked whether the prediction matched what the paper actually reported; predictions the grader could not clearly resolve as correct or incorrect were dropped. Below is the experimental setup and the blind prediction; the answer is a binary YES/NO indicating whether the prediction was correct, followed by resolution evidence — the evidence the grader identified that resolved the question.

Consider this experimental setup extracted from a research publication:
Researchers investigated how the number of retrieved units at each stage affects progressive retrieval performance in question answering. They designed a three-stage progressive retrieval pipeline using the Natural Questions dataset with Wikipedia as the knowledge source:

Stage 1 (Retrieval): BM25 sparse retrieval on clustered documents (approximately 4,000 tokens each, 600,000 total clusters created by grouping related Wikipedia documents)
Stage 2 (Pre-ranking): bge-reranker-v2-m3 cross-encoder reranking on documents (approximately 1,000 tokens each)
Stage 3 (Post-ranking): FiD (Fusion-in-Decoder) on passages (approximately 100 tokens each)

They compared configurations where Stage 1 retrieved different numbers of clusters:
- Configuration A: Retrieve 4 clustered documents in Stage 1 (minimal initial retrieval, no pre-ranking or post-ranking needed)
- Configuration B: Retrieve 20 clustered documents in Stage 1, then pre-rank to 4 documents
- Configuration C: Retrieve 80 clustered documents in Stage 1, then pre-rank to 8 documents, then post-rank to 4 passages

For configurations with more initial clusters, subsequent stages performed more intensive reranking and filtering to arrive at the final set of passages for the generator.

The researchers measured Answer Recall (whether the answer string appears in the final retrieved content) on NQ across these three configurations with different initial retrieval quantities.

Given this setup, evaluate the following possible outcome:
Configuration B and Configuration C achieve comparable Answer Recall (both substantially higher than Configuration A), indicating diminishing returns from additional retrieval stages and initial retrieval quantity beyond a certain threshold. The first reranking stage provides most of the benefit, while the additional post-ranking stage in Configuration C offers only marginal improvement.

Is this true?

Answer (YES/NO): YES